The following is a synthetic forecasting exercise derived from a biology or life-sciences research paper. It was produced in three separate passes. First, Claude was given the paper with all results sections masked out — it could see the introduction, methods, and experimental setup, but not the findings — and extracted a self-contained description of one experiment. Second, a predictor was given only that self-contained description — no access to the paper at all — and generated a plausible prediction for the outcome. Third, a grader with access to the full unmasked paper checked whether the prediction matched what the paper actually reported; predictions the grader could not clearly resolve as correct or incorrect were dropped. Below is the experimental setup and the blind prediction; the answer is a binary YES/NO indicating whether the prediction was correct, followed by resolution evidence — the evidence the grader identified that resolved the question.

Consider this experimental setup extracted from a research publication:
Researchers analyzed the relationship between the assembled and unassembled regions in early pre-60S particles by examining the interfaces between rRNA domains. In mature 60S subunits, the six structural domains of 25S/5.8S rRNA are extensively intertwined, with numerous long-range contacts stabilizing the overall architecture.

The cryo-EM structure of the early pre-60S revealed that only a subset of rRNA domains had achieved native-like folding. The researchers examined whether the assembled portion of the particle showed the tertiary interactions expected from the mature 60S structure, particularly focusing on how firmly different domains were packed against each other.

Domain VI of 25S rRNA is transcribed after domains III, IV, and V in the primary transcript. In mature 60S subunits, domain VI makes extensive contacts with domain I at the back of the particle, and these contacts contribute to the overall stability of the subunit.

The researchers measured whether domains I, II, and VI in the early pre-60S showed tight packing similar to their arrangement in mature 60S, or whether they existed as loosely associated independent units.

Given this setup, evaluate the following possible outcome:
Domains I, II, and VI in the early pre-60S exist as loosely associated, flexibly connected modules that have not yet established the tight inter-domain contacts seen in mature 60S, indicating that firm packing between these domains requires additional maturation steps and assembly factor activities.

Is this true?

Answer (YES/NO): NO